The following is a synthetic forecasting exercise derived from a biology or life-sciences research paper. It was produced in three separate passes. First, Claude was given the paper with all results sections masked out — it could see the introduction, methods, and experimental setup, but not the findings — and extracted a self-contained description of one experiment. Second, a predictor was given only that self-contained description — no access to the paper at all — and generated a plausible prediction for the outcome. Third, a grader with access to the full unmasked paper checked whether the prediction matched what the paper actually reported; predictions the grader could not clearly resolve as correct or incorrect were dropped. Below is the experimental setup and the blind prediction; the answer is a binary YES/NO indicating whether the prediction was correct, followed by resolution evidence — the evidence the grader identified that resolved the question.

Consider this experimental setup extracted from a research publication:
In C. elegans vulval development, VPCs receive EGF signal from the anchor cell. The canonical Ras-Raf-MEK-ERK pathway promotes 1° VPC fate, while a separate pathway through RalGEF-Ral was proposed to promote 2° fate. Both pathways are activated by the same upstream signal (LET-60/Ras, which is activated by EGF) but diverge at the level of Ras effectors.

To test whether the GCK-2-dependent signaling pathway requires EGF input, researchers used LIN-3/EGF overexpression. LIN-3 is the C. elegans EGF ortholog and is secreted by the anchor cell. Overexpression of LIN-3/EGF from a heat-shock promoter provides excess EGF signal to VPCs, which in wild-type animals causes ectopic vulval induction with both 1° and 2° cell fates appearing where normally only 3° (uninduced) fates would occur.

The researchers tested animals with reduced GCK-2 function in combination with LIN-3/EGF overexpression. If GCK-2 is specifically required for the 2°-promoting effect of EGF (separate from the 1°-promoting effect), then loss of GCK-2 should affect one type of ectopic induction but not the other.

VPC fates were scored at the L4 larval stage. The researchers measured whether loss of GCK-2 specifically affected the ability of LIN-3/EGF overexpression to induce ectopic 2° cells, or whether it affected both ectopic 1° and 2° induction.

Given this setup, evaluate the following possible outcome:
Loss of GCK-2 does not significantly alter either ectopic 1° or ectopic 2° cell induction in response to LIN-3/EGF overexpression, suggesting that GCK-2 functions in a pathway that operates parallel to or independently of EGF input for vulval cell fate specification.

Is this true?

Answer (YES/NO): NO